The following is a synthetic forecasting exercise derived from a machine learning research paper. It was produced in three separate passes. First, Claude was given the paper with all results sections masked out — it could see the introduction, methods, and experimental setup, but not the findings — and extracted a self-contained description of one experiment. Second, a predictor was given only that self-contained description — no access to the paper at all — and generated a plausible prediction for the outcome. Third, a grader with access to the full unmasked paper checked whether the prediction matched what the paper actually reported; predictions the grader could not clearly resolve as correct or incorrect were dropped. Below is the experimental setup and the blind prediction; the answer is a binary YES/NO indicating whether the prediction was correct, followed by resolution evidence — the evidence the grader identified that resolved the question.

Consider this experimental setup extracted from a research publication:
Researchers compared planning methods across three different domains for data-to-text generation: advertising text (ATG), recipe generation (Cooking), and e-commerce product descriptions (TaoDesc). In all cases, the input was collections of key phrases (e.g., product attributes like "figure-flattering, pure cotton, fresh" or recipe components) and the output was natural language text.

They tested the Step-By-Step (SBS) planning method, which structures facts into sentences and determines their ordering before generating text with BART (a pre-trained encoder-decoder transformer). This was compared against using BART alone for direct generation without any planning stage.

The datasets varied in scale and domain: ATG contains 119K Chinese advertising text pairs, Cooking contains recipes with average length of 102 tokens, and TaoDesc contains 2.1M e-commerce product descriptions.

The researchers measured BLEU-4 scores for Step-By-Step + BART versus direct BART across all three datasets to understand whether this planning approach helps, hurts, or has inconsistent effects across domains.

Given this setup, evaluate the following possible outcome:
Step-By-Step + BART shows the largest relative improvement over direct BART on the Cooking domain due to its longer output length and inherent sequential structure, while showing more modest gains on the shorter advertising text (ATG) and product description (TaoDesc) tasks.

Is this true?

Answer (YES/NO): NO